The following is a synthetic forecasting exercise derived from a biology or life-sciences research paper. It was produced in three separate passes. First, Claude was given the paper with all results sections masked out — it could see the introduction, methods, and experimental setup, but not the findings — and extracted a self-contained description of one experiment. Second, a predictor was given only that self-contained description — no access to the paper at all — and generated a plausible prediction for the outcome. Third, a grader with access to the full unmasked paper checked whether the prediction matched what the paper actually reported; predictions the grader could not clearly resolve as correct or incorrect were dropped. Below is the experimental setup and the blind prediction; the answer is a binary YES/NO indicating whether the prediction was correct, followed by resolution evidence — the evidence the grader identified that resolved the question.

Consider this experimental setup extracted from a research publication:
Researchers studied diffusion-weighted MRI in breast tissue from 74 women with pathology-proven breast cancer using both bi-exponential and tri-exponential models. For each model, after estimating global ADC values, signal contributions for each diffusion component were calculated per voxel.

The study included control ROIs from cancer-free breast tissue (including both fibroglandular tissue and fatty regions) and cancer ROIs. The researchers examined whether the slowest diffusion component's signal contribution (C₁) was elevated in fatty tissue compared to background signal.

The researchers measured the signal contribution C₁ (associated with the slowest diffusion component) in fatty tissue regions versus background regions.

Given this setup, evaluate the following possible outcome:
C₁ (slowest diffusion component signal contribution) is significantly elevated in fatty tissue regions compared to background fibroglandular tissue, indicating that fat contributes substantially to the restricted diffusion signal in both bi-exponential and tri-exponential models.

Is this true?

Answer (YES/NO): YES